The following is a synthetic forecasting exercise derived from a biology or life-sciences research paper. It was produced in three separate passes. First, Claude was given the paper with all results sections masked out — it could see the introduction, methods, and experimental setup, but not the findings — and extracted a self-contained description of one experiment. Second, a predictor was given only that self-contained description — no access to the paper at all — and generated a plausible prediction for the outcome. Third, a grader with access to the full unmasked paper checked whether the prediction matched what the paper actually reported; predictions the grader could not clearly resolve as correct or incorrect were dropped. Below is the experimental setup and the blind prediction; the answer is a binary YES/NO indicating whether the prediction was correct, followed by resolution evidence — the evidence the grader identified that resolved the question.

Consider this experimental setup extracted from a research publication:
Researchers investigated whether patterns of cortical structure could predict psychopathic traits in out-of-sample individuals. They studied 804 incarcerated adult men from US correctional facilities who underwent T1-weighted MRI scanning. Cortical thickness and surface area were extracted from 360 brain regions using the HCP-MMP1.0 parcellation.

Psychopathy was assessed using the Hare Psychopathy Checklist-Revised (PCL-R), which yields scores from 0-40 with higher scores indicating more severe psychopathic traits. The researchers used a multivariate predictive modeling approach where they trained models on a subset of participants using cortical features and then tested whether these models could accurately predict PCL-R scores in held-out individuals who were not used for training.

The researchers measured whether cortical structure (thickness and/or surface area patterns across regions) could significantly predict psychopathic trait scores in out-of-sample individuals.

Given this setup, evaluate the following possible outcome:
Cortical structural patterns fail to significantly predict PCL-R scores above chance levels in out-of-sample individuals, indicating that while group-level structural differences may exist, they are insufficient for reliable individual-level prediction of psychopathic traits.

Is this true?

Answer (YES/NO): NO